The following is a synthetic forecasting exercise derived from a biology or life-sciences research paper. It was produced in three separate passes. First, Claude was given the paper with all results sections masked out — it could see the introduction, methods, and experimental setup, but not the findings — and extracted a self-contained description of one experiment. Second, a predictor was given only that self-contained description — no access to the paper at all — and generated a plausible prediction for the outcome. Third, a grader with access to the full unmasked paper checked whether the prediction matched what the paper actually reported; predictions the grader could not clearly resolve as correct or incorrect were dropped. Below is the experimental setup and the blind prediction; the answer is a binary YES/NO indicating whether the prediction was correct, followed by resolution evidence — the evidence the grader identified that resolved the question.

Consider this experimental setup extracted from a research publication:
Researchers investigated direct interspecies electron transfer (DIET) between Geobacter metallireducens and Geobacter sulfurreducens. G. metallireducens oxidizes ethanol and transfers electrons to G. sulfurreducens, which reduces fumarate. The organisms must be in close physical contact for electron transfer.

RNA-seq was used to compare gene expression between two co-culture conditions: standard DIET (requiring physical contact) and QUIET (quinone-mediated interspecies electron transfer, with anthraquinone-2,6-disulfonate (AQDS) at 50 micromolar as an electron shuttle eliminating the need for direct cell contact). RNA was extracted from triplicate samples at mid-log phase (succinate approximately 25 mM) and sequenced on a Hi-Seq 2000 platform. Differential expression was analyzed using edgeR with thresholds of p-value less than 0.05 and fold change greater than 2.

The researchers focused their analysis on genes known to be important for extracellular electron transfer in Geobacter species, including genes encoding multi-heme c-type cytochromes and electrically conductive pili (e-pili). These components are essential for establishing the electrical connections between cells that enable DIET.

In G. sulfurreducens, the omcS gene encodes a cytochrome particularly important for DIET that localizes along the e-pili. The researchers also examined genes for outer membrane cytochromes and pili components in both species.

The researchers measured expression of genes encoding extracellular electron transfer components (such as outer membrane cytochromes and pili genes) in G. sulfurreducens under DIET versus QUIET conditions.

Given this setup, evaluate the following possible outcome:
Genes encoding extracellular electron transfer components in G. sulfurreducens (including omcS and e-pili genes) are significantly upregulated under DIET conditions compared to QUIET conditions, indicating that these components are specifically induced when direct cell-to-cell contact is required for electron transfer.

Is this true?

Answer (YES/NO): YES